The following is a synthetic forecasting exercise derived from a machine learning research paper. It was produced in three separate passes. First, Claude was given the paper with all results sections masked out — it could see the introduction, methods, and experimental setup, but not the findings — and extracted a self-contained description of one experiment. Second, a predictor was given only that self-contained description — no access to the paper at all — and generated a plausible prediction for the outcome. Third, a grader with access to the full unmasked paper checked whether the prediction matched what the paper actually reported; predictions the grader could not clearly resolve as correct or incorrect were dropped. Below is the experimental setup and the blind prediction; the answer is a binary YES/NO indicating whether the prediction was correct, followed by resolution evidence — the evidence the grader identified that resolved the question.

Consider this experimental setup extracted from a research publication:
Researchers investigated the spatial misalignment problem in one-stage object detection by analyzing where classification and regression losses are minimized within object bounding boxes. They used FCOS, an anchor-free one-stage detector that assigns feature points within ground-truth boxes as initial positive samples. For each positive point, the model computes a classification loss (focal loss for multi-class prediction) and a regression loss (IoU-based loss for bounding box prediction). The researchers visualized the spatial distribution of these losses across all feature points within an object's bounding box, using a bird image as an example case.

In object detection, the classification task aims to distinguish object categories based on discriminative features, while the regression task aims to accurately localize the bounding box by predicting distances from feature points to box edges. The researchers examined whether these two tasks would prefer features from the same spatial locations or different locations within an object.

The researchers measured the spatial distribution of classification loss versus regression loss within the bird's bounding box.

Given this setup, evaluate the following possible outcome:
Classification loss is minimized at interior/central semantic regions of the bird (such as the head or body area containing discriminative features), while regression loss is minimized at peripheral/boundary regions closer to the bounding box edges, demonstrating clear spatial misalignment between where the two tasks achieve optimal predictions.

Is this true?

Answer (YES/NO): NO